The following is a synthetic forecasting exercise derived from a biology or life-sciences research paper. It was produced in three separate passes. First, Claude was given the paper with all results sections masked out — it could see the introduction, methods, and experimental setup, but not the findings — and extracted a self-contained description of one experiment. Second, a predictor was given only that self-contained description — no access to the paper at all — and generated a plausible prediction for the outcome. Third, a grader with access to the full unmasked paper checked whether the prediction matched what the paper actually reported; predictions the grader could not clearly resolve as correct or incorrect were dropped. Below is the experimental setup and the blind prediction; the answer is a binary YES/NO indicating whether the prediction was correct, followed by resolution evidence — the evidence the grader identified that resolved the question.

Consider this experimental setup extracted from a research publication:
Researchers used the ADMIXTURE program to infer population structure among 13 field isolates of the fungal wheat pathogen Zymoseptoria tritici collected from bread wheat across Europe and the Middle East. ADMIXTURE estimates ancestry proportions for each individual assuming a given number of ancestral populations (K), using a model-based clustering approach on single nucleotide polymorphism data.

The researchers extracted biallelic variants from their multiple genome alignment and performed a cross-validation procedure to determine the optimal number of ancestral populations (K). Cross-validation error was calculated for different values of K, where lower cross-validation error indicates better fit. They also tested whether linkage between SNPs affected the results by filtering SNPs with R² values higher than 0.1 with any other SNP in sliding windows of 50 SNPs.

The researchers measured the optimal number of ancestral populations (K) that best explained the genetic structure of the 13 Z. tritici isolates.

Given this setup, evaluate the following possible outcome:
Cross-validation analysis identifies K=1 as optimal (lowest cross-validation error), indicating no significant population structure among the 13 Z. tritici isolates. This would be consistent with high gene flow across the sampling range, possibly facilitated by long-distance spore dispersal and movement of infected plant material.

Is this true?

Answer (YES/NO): NO